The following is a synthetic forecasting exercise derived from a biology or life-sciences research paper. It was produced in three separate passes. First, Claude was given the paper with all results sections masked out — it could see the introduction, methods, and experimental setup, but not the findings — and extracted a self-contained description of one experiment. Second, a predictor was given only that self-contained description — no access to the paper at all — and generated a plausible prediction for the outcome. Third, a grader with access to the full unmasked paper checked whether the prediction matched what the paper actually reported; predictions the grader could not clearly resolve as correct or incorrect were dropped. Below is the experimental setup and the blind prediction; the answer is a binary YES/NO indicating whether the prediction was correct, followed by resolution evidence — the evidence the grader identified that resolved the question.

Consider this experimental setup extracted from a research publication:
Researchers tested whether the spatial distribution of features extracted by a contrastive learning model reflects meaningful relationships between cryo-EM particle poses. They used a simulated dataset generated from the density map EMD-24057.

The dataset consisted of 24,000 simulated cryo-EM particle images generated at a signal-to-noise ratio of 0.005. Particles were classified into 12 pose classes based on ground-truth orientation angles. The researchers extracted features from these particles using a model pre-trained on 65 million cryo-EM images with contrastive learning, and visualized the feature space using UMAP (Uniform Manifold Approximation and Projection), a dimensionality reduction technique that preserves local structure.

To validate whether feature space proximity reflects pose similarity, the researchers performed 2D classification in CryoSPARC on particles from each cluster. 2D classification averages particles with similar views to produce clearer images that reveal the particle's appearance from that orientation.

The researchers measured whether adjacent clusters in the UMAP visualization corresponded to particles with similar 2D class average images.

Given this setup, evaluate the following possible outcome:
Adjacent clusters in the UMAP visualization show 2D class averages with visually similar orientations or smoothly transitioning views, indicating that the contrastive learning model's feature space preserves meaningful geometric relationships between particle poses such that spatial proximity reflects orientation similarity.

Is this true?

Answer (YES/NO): YES